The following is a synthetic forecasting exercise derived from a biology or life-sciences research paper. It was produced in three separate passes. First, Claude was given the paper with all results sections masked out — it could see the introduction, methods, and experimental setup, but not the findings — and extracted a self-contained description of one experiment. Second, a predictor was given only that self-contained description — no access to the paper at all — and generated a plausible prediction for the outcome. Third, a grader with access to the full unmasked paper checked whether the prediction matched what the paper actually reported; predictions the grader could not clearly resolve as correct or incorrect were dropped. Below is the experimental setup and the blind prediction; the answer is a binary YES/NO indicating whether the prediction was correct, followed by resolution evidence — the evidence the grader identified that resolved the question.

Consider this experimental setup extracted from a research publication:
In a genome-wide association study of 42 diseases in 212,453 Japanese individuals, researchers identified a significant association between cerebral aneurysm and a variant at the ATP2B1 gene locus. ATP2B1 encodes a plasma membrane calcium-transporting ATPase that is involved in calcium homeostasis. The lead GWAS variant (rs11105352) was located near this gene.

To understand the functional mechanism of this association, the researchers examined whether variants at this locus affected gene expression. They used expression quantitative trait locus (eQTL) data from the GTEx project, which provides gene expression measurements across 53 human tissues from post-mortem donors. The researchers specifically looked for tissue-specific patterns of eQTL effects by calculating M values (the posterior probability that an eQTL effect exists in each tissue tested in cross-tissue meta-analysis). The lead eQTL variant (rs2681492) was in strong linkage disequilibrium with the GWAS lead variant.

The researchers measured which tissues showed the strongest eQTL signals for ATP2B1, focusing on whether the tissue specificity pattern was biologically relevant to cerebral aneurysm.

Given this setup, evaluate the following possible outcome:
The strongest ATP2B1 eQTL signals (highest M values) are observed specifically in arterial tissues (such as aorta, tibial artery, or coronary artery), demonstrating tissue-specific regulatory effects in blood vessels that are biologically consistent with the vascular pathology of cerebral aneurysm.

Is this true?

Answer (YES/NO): YES